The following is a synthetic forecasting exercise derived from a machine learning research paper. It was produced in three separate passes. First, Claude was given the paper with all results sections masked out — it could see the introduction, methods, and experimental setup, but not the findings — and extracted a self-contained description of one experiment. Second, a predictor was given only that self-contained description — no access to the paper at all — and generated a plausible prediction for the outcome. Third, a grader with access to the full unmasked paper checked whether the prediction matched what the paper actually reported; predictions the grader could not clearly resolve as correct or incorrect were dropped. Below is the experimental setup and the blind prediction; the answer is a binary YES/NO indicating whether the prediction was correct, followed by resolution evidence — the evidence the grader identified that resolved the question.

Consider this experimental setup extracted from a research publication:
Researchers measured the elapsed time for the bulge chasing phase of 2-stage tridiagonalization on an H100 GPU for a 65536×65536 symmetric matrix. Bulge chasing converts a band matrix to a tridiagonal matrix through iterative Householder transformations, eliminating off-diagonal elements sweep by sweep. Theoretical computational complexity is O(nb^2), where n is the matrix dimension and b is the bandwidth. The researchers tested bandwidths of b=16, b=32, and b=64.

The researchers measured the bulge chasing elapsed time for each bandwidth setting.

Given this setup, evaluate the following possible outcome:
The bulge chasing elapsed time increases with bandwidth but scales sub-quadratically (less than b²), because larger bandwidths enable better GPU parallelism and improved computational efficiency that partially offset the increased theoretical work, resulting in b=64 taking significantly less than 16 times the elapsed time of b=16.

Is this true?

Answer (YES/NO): NO